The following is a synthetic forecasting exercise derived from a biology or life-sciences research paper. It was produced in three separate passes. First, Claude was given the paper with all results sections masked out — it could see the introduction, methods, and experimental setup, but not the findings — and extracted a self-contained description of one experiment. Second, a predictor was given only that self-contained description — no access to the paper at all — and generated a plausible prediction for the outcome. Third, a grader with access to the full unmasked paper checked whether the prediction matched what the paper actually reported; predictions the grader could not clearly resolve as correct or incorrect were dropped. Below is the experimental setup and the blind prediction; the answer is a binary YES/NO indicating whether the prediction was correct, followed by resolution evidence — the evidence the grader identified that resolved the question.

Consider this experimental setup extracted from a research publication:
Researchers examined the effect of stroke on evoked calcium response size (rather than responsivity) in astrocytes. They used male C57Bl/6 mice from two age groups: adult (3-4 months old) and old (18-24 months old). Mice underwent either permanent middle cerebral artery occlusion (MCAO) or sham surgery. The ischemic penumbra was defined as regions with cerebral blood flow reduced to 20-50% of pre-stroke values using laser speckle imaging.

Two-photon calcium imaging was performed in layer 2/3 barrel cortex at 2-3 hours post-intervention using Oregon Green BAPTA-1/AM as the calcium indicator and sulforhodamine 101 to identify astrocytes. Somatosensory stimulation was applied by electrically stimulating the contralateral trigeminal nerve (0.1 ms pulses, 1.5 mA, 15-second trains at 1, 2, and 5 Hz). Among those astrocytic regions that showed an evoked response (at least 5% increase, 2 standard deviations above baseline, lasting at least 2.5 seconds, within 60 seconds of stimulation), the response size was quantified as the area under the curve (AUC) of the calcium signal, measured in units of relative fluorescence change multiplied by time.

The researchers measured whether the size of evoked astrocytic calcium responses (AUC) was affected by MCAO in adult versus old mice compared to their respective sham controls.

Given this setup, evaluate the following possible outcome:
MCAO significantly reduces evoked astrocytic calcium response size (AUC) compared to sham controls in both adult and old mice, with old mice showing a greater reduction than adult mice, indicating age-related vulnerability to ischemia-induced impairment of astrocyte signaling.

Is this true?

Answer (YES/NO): NO